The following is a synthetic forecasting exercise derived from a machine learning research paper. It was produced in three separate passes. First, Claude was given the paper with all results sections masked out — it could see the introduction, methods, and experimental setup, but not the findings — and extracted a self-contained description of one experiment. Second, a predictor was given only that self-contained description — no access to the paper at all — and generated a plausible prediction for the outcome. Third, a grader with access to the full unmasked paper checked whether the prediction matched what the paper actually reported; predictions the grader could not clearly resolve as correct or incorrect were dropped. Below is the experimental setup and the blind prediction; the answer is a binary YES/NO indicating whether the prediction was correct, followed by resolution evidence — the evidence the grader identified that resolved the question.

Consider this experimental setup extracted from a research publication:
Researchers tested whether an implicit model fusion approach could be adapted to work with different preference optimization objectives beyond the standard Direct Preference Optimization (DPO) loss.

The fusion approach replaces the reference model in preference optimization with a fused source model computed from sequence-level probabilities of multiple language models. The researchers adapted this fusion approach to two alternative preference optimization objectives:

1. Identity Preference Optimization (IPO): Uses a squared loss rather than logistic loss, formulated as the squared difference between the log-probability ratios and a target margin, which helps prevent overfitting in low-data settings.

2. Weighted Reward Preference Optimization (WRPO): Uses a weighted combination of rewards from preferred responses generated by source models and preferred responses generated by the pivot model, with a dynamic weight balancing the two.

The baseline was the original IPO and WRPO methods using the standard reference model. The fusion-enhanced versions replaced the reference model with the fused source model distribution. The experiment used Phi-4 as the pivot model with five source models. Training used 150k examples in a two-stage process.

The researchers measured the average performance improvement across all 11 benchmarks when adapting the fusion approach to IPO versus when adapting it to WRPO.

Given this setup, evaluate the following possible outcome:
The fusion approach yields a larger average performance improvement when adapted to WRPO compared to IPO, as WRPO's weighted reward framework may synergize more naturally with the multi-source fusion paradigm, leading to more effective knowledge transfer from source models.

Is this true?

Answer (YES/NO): NO